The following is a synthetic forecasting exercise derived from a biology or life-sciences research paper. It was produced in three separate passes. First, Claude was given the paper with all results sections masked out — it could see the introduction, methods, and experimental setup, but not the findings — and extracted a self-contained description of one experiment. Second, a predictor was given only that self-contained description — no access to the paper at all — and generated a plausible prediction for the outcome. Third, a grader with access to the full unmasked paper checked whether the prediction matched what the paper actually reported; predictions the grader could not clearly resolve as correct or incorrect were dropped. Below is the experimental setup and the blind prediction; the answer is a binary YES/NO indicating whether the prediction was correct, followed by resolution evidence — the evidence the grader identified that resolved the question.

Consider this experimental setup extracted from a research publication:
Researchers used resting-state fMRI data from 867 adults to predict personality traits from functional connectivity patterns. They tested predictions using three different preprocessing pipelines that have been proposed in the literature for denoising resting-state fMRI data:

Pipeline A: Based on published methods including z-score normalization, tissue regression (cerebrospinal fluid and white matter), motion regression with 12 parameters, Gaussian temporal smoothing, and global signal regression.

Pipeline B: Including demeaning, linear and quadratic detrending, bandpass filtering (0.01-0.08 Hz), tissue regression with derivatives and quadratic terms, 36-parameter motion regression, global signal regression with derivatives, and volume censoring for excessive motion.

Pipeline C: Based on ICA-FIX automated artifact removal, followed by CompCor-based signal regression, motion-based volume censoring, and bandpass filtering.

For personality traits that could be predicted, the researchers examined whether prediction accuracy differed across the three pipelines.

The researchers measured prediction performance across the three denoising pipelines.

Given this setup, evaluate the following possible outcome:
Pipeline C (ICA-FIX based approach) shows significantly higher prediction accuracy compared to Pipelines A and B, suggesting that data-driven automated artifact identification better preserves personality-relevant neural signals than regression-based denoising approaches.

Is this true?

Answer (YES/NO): NO